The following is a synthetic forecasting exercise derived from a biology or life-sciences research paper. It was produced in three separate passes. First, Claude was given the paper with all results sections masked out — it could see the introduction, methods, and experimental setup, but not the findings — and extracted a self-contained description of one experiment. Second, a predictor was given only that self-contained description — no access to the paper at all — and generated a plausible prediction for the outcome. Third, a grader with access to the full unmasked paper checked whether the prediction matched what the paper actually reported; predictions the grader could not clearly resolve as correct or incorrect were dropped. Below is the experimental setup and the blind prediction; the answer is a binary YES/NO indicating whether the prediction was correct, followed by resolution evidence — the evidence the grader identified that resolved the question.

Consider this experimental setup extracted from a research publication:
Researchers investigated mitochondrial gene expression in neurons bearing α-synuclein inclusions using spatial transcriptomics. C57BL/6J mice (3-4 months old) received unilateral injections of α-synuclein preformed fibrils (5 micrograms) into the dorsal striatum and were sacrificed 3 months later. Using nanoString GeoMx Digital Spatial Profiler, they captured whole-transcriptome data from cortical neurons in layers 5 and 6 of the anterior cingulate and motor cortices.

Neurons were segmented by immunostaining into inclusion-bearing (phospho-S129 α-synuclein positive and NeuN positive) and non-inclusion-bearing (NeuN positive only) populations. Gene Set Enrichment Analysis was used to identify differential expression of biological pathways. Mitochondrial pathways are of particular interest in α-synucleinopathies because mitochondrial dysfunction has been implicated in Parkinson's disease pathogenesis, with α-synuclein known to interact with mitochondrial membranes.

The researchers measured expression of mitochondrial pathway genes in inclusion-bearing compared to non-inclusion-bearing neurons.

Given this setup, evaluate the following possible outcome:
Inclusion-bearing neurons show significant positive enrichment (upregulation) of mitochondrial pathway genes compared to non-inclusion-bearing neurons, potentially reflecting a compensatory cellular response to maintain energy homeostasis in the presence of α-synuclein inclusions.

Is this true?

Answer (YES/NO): NO